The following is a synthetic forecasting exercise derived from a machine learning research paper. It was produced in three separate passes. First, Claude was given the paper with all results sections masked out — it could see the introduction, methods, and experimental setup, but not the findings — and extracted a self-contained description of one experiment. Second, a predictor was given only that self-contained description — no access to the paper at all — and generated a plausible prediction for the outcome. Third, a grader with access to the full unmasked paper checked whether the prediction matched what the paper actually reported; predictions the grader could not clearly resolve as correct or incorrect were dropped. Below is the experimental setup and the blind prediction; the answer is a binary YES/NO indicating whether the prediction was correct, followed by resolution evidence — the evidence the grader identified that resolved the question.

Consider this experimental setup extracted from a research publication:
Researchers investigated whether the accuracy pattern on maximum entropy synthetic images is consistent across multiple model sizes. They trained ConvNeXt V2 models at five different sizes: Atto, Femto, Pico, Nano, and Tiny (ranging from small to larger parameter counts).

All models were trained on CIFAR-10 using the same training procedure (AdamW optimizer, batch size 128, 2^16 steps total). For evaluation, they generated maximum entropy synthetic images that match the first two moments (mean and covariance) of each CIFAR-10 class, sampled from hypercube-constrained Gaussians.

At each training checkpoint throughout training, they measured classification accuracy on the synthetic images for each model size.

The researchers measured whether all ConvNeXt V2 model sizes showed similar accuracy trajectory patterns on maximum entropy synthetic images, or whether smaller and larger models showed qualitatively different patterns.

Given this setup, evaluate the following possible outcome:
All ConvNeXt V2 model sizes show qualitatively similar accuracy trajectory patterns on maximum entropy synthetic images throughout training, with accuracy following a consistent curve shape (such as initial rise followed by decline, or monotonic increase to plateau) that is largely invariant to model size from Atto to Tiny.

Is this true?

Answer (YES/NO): YES